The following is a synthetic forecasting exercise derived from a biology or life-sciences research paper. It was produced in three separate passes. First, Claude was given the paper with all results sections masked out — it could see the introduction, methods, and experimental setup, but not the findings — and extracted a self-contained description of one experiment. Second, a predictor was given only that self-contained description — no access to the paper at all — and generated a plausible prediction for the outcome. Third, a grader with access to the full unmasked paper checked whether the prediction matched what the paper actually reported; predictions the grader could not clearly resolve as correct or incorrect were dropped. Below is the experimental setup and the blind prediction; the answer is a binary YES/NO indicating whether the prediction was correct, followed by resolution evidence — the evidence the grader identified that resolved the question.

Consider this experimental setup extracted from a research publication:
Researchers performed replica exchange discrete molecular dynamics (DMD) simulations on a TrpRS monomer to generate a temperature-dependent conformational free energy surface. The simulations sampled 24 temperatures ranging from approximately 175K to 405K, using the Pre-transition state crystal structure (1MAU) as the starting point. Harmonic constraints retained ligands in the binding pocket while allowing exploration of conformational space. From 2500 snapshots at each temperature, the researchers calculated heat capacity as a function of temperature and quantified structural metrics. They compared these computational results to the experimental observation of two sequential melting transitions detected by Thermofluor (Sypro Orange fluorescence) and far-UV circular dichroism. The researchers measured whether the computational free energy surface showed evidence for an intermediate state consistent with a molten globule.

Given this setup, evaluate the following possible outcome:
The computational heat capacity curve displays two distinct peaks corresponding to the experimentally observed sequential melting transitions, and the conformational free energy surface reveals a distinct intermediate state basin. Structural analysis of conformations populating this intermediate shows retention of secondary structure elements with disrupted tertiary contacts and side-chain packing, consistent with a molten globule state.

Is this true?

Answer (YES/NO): NO